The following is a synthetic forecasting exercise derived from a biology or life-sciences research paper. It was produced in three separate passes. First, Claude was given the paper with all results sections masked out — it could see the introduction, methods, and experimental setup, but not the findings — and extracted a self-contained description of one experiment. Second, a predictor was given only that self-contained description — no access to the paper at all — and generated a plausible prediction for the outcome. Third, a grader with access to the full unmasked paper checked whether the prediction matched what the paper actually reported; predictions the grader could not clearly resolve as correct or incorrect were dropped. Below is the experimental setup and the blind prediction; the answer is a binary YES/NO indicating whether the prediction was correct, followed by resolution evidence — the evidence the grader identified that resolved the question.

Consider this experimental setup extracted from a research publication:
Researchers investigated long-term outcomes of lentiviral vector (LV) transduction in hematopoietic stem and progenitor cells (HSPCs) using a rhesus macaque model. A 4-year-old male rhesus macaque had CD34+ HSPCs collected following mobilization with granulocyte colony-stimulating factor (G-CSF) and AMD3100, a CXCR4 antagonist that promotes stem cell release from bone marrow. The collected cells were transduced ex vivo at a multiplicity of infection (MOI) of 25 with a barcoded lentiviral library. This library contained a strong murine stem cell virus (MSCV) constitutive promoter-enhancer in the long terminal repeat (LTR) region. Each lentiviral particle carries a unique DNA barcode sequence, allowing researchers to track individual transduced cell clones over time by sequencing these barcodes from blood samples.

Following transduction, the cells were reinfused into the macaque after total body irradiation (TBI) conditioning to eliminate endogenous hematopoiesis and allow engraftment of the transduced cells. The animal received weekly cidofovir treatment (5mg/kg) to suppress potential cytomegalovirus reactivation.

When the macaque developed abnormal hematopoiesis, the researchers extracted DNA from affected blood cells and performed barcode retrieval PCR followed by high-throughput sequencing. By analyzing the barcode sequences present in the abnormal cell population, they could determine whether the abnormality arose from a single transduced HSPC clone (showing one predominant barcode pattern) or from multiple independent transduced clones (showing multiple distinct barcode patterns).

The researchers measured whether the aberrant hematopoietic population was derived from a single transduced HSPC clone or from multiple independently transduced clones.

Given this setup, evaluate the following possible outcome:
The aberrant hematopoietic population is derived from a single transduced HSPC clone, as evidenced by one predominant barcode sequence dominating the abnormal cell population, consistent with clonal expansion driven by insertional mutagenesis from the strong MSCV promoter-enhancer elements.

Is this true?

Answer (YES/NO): NO